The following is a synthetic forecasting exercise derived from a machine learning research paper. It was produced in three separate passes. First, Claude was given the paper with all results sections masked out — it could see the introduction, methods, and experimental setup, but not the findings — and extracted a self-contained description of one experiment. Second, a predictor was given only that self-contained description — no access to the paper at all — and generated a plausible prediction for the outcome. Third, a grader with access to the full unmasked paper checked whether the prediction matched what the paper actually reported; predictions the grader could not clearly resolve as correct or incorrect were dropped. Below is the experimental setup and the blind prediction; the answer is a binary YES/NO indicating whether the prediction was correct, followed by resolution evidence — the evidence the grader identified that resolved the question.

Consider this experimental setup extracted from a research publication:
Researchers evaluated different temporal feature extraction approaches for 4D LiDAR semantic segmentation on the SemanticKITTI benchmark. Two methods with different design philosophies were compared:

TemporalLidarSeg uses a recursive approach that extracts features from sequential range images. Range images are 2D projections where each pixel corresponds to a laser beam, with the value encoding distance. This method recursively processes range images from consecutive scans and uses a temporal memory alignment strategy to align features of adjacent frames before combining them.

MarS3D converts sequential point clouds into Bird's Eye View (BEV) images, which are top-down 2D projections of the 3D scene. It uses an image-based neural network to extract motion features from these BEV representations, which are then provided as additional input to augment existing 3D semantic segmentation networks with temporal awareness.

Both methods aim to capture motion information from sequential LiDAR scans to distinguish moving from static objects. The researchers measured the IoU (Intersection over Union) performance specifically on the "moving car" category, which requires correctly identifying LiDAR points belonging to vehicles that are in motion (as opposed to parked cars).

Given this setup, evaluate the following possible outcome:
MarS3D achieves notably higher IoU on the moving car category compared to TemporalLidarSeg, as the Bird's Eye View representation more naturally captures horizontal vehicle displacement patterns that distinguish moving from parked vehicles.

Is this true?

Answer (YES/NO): YES